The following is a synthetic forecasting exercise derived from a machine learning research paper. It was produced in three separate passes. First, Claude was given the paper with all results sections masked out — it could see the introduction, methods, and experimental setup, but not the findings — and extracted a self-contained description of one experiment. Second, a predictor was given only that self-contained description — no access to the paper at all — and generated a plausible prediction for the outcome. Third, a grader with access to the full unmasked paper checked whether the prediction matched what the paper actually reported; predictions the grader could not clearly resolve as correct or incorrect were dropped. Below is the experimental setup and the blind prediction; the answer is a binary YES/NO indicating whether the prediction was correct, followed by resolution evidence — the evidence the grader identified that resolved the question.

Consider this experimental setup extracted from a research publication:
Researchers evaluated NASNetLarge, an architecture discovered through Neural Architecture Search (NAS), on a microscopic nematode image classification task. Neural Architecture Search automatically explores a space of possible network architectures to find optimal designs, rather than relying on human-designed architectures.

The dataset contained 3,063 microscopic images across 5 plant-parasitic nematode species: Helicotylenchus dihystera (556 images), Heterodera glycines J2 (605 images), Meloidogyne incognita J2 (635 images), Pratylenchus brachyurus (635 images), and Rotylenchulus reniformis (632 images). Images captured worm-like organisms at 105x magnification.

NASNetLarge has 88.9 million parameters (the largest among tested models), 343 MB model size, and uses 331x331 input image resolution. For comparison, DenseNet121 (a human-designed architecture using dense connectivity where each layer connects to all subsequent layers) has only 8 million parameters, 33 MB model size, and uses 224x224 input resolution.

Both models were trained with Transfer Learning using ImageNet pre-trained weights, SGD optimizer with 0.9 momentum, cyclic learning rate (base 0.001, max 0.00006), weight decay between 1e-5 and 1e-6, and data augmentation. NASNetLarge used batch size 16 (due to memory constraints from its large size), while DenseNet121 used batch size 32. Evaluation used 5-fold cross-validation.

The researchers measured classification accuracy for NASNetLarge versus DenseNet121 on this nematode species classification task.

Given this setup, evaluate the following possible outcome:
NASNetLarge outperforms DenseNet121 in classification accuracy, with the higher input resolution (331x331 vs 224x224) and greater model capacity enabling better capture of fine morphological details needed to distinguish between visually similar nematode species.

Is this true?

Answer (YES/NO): NO